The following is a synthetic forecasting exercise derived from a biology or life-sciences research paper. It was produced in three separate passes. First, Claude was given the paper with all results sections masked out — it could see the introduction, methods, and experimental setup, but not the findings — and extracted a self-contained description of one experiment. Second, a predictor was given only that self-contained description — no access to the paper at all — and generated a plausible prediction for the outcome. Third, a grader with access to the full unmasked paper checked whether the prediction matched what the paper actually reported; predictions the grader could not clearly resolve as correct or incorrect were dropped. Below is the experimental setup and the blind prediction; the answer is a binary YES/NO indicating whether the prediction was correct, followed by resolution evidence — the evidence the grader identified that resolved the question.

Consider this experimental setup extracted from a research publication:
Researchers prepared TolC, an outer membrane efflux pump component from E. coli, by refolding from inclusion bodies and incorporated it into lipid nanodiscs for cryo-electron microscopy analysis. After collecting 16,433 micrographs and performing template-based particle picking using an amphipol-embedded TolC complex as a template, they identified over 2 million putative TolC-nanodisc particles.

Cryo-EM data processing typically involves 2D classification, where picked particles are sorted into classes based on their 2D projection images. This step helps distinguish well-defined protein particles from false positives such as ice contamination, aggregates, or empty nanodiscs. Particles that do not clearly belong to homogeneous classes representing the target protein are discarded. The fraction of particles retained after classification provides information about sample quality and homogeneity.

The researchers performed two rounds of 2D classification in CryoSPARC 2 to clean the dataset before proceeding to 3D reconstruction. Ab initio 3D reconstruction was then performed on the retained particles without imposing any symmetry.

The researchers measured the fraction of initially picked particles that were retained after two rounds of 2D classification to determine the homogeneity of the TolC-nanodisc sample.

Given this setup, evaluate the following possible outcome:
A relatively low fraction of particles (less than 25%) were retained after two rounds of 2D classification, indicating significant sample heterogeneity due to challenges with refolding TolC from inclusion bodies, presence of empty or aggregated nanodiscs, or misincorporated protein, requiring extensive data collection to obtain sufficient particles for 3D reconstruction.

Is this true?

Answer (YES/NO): NO